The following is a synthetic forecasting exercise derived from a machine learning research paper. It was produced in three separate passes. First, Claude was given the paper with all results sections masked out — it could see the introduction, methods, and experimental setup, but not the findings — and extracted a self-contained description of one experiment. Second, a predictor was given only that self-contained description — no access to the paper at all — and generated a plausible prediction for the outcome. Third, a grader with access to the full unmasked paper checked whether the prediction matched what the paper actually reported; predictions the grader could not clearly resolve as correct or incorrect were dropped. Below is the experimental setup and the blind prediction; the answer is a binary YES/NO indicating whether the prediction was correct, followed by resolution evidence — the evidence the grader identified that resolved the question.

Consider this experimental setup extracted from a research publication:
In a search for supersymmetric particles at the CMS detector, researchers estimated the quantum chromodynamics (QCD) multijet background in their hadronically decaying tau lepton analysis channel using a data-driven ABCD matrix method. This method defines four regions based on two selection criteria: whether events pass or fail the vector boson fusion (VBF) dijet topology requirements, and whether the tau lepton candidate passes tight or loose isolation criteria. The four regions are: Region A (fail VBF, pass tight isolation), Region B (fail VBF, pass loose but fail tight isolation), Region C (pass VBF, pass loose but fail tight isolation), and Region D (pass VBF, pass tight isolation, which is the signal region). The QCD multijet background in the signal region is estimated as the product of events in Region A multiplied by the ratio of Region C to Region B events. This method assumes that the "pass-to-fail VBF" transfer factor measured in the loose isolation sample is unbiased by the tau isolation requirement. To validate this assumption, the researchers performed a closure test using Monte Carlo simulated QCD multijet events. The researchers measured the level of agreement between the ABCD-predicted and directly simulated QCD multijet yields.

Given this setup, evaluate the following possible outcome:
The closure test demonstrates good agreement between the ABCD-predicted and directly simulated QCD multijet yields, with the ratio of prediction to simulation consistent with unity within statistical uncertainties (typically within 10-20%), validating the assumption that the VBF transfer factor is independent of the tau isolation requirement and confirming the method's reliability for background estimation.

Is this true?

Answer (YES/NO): NO